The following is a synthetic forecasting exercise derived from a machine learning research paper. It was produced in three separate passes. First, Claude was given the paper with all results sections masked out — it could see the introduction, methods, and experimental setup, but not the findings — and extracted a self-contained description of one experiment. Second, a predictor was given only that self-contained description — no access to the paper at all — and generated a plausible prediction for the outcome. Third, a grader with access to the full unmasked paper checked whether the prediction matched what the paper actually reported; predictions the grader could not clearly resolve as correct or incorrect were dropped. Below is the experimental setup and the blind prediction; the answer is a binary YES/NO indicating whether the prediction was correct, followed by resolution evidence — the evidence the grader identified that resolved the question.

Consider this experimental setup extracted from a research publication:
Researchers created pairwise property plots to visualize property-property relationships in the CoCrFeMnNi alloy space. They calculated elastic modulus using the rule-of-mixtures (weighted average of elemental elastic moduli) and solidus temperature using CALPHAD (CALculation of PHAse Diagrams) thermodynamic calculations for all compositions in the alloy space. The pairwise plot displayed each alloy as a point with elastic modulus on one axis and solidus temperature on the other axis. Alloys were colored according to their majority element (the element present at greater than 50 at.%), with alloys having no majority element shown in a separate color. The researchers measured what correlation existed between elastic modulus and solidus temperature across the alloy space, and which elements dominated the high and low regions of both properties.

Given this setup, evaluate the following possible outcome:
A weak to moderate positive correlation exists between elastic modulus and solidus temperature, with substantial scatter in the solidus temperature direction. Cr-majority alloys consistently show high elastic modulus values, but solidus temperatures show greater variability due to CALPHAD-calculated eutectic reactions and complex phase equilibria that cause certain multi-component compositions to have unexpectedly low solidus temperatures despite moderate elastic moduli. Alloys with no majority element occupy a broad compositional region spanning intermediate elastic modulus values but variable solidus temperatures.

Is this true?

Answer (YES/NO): NO